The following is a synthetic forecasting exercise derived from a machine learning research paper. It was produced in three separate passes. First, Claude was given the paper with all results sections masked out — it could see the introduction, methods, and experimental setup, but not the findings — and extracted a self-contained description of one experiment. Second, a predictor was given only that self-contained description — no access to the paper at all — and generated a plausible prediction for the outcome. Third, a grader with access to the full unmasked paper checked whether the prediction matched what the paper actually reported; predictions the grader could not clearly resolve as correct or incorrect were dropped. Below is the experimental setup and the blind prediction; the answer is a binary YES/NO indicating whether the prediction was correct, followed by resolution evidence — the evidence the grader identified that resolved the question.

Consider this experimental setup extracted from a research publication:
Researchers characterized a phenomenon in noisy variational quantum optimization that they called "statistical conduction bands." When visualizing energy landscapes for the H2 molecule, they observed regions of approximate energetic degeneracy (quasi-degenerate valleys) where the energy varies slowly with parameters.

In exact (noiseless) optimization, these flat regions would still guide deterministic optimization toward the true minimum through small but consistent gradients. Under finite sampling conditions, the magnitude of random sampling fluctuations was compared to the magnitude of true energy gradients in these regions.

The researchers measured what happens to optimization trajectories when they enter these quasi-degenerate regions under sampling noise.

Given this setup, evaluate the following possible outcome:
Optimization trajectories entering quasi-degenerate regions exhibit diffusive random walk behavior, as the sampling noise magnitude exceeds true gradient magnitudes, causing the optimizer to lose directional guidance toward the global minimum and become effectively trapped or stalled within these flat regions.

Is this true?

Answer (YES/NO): NO